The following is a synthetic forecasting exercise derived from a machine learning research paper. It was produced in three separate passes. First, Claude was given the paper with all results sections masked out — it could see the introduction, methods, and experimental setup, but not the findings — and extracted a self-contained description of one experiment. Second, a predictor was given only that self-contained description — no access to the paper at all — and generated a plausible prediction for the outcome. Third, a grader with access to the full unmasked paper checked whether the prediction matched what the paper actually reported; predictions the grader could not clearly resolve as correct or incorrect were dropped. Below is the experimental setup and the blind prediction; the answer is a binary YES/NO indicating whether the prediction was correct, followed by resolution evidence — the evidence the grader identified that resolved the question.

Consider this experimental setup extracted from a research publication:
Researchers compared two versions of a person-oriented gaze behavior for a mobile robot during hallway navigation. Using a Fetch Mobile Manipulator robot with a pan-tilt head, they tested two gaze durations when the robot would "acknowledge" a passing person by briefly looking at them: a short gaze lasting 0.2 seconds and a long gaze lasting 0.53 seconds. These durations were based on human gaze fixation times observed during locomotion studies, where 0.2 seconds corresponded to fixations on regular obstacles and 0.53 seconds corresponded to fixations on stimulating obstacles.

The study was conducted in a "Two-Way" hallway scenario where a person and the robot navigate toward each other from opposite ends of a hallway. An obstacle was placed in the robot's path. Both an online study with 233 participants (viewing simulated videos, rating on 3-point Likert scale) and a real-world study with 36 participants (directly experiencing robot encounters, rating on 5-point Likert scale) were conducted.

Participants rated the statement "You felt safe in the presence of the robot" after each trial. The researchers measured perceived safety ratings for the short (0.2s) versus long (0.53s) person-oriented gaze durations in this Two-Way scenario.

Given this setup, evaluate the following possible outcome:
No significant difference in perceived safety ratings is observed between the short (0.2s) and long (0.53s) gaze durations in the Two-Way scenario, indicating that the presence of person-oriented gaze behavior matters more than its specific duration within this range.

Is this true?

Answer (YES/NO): YES